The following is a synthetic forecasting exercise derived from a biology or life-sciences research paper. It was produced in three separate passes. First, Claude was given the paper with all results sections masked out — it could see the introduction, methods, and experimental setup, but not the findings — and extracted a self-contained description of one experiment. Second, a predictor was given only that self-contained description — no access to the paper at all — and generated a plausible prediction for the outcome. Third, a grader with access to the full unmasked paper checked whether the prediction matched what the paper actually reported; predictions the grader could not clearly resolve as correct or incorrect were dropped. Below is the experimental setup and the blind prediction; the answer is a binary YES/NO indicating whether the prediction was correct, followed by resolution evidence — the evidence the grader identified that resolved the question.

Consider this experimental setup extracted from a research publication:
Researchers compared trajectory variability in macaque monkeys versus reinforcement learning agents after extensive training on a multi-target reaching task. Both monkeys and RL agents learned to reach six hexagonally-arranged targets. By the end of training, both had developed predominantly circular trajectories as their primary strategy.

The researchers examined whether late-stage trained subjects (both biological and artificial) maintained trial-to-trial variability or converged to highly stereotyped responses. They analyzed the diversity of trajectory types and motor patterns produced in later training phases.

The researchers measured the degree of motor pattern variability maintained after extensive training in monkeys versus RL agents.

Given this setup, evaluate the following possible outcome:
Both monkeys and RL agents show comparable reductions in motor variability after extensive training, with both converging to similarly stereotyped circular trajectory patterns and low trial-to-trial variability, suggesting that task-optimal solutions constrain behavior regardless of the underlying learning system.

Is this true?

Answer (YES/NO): NO